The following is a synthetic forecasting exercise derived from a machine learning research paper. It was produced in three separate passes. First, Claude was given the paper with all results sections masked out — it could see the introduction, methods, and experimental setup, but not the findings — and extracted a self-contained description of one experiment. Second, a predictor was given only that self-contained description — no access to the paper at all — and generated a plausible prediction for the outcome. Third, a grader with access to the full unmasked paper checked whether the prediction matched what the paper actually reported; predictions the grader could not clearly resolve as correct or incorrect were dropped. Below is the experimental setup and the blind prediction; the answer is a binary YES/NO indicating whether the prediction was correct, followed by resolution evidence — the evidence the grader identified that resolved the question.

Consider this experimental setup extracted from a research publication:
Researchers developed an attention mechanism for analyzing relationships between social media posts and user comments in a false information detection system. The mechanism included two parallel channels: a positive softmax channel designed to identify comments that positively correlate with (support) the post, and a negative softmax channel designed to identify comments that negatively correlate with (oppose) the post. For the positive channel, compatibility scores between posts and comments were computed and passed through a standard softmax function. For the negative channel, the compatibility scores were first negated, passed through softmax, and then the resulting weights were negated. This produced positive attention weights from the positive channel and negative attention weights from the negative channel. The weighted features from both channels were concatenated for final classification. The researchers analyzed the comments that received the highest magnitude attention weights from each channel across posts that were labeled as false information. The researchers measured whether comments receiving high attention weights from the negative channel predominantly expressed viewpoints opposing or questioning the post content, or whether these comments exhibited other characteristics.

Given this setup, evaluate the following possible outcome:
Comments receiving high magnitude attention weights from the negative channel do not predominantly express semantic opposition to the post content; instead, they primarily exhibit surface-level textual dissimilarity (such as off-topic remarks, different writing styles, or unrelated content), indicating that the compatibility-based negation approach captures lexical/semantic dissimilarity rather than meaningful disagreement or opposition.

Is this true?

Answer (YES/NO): NO